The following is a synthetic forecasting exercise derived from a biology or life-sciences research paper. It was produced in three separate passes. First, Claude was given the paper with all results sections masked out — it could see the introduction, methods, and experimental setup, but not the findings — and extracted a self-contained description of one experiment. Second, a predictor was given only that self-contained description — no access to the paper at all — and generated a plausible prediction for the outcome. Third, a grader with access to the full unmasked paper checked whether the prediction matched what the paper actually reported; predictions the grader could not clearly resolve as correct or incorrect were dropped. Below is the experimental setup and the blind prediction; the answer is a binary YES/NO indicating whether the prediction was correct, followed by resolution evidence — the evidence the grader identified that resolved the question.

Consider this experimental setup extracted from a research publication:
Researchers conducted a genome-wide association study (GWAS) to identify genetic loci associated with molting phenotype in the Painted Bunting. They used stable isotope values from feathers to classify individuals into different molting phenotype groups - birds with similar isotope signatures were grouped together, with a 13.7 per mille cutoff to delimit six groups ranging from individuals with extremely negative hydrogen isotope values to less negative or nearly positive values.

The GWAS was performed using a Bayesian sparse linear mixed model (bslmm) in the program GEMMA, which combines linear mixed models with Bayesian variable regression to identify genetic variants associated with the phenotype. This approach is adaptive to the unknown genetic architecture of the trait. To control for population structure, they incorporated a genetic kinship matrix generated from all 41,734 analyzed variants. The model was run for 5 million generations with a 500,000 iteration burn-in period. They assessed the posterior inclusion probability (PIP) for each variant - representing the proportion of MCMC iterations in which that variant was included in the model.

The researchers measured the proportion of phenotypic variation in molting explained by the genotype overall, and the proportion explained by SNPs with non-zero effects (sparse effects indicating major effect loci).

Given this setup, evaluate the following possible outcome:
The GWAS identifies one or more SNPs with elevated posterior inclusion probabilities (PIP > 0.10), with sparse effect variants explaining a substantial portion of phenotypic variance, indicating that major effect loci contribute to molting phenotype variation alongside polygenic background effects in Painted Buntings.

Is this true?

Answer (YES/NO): YES